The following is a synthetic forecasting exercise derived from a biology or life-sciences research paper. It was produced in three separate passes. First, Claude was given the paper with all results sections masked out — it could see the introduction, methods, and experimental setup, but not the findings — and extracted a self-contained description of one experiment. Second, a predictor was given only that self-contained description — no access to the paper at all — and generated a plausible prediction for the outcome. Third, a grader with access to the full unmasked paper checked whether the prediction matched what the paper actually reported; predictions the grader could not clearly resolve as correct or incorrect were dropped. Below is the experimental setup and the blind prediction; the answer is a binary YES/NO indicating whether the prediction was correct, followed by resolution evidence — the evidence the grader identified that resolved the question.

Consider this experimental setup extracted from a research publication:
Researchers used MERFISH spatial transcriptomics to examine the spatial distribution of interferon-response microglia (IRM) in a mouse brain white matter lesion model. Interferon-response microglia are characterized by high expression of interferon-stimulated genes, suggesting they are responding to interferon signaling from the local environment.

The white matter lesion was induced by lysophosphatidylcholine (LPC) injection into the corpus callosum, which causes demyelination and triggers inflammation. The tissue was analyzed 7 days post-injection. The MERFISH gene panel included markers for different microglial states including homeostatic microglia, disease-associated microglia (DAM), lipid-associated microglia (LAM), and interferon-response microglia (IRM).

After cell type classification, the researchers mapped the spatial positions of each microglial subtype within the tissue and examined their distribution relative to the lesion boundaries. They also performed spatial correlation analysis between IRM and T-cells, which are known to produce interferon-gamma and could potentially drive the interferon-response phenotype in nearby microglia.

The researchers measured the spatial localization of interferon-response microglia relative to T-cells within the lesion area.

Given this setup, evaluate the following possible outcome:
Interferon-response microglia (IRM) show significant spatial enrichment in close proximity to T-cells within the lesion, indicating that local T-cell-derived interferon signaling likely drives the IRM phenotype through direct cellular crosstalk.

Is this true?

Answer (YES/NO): YES